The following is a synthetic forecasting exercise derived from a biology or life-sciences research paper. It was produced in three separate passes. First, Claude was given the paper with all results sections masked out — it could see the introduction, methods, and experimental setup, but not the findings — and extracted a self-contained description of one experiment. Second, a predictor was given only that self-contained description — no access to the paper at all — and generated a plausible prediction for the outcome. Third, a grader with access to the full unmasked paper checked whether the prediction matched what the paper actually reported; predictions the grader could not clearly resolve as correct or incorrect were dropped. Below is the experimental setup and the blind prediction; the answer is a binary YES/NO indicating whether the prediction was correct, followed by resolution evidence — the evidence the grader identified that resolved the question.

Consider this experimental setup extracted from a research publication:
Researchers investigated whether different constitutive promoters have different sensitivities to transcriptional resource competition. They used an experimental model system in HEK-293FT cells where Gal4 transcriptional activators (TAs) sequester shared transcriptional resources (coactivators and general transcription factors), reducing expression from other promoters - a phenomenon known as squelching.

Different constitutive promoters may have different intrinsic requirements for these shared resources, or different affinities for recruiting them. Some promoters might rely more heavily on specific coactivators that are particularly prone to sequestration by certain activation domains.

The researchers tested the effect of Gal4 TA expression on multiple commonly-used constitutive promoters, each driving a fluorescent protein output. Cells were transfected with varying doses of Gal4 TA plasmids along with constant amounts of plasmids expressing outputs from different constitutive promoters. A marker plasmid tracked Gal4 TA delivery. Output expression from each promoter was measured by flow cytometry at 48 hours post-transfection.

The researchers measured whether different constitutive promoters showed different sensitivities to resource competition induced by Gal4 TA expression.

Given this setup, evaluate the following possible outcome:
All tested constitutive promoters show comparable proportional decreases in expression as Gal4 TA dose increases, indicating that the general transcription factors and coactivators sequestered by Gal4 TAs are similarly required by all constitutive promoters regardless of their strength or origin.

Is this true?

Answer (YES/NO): NO